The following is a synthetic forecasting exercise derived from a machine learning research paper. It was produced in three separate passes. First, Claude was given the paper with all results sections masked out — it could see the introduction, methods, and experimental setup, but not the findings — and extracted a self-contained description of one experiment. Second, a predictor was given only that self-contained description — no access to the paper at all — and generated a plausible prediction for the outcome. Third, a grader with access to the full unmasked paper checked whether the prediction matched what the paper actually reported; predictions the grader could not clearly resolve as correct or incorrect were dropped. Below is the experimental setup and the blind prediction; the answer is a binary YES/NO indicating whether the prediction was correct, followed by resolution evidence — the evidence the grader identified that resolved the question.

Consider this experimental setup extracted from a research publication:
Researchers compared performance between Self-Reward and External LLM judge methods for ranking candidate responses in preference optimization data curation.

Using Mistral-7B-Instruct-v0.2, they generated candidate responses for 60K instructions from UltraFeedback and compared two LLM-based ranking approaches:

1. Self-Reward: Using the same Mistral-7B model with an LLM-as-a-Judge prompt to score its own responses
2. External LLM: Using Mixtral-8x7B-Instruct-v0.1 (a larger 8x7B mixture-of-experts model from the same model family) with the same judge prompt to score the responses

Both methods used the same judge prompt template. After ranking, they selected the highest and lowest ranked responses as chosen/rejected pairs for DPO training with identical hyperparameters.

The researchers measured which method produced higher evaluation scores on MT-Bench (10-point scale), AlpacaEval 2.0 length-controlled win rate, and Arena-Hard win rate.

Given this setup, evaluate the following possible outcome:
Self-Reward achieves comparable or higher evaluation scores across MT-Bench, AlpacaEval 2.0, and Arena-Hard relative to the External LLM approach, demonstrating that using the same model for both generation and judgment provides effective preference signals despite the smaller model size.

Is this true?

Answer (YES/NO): YES